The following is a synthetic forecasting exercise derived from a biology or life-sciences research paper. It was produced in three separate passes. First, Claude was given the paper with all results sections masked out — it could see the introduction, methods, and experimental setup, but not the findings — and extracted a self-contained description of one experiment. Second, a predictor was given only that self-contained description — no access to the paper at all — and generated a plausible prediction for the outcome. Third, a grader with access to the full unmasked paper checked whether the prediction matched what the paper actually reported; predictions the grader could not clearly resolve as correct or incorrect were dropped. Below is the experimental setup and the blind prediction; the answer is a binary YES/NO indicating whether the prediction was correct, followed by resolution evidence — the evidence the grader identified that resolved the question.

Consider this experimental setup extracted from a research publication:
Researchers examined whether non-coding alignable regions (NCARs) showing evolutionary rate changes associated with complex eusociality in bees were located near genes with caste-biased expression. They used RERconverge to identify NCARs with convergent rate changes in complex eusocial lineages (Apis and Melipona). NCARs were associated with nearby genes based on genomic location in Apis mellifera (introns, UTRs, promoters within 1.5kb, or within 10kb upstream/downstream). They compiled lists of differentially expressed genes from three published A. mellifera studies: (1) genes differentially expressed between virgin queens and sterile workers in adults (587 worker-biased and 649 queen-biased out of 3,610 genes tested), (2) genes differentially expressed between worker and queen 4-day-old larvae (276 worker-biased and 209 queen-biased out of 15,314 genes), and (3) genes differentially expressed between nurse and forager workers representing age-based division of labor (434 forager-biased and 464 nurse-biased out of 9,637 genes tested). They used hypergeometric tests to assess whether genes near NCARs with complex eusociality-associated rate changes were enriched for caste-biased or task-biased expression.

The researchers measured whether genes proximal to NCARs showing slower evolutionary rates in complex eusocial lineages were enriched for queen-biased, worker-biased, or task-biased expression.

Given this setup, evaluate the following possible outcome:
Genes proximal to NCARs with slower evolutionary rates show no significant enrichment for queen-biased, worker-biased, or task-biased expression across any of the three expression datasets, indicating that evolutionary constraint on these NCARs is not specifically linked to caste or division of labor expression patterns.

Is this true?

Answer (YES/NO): YES